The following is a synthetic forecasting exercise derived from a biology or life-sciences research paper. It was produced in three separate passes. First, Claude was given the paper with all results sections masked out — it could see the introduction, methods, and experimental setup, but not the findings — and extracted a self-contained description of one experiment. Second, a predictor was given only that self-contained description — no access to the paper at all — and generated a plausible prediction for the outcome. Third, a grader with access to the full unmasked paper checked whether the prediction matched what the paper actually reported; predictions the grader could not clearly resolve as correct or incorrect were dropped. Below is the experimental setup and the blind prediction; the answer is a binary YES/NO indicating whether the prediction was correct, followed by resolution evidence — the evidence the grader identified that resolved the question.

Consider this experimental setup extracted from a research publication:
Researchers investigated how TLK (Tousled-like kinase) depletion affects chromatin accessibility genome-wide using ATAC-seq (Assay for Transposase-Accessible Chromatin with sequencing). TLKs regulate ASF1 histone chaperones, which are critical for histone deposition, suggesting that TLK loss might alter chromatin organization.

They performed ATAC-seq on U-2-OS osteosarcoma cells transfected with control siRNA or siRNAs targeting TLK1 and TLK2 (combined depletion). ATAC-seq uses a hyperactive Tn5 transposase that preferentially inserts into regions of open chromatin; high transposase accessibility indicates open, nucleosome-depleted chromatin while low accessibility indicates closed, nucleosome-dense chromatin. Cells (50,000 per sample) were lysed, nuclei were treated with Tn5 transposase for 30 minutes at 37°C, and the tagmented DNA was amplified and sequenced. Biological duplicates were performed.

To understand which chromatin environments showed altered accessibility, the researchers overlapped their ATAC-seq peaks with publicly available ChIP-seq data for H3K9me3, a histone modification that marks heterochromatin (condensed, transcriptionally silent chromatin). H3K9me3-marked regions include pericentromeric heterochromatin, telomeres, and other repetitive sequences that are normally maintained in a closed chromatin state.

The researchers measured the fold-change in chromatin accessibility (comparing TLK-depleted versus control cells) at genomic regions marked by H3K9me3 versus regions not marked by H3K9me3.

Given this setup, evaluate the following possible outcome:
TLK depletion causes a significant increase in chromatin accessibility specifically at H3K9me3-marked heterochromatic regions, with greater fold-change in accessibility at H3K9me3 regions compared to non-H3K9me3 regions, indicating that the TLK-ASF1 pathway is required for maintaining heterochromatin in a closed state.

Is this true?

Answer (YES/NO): YES